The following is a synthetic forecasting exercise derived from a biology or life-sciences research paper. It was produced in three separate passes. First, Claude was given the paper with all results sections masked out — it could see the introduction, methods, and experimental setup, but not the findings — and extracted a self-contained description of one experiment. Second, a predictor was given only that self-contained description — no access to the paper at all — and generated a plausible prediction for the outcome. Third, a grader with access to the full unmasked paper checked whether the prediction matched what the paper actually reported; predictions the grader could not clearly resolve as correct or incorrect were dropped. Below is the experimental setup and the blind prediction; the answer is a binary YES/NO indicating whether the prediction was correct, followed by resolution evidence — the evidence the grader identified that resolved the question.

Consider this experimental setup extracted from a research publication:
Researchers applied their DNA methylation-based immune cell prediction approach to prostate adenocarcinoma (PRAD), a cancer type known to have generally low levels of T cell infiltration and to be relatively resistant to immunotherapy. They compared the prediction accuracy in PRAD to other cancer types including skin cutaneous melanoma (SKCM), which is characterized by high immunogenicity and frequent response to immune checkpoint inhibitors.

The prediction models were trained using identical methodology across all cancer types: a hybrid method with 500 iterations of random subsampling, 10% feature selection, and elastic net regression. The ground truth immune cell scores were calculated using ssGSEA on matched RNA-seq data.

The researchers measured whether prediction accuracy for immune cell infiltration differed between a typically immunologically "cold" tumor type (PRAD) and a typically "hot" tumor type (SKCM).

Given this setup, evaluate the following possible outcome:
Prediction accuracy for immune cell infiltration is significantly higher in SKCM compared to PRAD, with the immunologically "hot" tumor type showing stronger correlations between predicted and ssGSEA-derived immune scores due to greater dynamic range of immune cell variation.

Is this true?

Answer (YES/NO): YES